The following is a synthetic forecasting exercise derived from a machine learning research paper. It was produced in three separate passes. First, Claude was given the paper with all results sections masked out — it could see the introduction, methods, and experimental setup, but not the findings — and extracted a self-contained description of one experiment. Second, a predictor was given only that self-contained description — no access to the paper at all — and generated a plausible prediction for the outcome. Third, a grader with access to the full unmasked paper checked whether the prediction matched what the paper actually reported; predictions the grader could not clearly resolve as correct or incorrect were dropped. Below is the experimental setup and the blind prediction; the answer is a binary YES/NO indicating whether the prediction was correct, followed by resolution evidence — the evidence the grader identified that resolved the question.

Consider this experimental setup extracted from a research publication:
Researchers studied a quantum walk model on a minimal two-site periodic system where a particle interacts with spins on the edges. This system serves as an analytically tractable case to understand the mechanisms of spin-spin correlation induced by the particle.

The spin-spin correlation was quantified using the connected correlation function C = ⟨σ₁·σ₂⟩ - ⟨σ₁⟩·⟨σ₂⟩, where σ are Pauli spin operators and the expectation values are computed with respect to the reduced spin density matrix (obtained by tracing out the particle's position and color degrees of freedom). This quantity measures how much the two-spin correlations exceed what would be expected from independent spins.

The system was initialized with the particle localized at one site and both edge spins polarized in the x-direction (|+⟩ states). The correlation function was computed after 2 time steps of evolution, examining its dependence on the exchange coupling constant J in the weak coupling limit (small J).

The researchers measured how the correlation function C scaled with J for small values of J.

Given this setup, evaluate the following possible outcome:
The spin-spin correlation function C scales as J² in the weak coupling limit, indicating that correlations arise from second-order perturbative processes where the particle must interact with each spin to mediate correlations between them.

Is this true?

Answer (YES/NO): YES